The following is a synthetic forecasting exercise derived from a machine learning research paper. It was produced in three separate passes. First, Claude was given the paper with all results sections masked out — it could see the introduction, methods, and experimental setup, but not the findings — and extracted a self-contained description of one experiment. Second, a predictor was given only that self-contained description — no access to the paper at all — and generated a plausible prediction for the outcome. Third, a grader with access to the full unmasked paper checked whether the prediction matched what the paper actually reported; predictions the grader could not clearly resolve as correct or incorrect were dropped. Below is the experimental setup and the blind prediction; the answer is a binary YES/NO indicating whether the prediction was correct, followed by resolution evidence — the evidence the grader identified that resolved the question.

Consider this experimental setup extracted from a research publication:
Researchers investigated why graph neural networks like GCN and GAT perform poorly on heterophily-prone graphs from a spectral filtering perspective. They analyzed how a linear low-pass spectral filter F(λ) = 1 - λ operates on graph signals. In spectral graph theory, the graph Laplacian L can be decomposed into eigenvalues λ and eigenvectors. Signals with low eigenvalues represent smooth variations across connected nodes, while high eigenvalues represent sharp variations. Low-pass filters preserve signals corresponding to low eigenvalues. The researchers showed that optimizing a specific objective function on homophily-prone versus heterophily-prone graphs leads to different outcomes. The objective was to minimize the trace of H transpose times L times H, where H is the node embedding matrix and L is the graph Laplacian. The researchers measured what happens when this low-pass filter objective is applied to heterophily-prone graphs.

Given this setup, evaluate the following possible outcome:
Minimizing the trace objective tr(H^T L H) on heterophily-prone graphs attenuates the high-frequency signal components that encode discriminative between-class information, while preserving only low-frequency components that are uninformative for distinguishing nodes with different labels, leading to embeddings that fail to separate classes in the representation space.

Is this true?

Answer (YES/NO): NO